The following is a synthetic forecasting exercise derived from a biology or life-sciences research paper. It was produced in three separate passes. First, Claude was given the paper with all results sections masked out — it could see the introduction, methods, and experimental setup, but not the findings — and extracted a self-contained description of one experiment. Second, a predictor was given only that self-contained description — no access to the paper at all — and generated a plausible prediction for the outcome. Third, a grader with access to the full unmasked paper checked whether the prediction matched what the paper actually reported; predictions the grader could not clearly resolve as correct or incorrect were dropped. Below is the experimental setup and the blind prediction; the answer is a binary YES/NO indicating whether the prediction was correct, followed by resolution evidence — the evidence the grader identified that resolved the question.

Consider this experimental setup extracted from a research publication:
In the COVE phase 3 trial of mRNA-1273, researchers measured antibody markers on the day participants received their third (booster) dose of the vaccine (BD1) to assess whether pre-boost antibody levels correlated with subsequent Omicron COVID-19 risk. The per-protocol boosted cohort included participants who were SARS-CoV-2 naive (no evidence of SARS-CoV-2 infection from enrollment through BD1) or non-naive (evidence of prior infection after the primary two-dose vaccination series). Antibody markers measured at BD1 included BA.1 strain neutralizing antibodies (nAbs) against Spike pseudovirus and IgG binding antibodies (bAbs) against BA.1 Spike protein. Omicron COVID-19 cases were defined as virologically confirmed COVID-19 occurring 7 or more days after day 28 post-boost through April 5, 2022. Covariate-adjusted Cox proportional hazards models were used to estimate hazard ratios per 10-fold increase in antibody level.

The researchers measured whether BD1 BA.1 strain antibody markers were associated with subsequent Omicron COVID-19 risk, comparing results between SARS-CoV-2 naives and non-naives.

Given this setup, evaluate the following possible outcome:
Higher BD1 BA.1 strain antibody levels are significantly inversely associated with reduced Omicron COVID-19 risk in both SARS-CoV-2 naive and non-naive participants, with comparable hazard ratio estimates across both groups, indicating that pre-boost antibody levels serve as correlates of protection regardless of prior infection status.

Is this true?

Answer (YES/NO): NO